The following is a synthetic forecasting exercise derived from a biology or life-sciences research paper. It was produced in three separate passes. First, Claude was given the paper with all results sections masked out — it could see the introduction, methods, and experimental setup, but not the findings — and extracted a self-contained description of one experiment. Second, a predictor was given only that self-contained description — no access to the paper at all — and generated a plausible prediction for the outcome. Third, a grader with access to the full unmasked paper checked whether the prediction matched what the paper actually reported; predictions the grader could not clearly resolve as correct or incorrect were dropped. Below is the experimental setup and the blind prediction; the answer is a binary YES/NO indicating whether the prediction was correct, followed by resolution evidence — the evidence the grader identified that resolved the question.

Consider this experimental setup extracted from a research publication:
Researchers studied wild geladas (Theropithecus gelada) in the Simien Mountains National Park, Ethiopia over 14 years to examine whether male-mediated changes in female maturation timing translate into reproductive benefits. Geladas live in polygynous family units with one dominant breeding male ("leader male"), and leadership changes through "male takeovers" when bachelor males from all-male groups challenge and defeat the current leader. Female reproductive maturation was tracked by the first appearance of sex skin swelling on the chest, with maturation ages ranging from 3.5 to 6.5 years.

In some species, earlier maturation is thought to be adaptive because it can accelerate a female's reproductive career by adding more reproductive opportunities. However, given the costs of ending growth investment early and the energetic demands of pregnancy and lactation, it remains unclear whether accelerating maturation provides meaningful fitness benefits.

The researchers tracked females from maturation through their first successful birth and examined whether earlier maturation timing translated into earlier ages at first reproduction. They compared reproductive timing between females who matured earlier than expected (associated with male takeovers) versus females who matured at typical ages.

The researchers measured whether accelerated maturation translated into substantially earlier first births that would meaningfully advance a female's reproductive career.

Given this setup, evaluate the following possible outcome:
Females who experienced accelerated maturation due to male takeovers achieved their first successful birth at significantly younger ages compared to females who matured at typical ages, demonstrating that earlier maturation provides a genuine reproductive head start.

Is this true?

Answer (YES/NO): YES